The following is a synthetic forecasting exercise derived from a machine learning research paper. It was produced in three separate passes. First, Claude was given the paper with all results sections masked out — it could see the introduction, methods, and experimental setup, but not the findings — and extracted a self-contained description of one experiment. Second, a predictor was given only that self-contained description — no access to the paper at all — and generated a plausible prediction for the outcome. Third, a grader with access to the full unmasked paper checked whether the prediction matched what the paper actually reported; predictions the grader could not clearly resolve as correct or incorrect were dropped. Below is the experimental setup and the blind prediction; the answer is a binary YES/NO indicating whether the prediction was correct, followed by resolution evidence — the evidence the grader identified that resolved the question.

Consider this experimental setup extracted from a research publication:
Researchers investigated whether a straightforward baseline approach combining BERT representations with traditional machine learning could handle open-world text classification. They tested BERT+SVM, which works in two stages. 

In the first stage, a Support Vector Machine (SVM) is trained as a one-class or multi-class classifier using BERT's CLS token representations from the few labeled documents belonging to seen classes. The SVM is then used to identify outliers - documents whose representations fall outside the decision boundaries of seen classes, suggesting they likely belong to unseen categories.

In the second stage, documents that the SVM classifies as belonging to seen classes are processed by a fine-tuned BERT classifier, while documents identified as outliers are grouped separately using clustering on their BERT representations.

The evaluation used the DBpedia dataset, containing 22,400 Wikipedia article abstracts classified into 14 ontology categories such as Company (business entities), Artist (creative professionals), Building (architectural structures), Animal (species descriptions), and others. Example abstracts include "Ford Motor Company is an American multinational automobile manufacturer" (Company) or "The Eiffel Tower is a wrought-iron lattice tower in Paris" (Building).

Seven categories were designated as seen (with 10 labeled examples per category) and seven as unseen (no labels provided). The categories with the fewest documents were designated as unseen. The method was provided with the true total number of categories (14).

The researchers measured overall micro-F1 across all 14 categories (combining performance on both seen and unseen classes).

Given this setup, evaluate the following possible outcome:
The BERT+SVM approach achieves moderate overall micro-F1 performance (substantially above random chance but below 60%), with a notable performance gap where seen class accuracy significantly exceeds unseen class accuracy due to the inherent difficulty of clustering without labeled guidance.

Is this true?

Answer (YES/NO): NO